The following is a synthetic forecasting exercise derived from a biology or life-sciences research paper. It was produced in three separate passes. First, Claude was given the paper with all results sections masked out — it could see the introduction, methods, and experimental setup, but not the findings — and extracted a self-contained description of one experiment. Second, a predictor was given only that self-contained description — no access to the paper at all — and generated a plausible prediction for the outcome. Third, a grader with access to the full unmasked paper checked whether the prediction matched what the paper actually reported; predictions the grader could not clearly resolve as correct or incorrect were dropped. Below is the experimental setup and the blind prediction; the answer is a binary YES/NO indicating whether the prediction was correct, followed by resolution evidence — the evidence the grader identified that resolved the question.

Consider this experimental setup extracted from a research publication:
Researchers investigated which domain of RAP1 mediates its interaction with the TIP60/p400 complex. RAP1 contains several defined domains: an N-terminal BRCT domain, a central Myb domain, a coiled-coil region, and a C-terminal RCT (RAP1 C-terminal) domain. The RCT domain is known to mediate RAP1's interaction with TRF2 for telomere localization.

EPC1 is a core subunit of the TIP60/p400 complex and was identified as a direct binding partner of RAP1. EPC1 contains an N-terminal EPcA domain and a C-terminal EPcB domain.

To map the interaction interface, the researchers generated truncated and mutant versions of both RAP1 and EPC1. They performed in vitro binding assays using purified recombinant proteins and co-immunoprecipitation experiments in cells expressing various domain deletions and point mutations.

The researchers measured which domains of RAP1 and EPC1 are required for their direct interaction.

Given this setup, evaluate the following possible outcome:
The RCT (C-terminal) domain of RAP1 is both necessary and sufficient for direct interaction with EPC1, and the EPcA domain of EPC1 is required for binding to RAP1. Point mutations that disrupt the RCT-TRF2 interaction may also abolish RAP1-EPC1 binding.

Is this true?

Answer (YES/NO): NO